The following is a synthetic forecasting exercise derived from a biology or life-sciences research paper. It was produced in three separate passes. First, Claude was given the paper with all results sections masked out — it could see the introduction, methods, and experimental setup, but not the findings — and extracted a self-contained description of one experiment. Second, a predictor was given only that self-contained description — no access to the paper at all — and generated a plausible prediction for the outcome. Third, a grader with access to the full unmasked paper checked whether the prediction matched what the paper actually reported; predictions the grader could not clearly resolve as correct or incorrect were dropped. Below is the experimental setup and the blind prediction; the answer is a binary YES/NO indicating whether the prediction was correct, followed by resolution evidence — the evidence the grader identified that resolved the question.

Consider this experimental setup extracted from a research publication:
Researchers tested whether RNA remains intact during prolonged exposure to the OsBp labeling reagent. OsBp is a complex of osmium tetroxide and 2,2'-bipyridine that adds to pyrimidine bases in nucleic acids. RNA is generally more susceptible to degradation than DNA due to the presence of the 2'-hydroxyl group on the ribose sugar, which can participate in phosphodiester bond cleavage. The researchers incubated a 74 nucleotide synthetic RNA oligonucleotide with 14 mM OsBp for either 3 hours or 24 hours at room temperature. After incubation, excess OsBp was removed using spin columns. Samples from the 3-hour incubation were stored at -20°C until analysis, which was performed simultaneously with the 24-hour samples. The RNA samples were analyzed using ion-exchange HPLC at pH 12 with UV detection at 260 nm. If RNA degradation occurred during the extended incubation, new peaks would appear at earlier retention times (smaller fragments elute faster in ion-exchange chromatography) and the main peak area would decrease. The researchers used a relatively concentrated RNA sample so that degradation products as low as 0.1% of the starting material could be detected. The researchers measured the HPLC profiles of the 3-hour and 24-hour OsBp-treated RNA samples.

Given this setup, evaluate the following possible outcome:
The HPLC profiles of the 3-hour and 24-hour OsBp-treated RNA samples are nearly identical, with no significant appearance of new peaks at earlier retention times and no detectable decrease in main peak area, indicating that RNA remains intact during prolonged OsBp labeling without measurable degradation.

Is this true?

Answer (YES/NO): YES